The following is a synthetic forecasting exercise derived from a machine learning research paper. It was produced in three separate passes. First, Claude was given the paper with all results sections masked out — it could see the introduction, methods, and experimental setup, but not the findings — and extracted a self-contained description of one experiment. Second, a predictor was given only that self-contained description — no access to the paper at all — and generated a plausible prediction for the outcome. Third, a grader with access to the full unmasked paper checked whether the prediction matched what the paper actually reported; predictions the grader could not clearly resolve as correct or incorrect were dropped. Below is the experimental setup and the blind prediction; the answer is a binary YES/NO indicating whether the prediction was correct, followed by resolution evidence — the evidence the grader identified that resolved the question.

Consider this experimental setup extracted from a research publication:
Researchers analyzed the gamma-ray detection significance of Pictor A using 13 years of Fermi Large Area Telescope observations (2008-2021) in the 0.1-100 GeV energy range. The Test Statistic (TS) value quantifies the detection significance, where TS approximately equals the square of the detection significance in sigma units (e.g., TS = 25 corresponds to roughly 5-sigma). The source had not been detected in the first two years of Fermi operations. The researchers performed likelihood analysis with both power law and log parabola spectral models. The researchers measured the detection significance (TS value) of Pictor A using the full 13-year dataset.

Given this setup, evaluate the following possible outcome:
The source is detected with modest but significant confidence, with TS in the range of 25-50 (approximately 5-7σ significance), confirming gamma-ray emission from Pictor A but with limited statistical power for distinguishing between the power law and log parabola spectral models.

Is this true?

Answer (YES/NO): NO